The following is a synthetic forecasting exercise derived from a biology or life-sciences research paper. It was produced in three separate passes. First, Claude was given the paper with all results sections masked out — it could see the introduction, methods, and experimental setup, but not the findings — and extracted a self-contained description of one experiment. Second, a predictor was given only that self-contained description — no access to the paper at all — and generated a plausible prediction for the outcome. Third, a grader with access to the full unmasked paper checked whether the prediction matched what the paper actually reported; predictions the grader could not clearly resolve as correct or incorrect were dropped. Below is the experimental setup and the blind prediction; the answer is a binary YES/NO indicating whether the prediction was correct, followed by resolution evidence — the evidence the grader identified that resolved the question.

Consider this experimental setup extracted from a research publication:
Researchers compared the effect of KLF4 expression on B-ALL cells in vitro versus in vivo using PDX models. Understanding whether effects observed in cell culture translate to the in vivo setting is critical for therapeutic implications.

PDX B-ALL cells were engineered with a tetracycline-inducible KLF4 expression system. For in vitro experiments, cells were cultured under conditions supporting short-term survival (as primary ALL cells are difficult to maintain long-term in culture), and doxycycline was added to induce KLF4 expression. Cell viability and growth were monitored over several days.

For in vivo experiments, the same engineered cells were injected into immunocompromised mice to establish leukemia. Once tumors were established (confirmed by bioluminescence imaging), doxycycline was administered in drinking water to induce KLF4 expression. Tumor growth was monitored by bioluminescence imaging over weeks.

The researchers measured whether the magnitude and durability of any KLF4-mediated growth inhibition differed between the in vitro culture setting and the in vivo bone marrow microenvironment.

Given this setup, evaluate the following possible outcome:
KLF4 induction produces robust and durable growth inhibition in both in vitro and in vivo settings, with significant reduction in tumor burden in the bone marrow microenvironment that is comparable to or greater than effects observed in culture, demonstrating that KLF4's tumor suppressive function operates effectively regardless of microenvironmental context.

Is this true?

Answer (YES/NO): YES